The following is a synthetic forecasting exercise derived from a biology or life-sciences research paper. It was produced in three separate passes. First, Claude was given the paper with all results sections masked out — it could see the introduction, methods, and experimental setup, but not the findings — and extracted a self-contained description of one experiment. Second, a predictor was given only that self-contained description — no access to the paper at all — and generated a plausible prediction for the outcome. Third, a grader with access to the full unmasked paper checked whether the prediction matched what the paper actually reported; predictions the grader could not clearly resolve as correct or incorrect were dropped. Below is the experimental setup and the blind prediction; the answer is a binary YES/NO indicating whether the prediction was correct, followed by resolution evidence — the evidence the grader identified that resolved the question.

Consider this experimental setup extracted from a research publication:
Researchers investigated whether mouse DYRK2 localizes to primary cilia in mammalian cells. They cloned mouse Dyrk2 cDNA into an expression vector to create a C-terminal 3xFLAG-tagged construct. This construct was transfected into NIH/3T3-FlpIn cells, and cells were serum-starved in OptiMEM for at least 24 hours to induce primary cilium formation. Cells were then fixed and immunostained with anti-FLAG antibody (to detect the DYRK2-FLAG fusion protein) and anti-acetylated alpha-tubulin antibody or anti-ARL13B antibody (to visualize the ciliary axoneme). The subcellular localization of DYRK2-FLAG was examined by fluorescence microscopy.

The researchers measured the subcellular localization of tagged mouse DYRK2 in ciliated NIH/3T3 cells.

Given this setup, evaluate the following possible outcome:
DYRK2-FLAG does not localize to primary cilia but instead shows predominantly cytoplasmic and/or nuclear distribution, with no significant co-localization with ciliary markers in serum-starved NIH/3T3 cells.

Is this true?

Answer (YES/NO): NO